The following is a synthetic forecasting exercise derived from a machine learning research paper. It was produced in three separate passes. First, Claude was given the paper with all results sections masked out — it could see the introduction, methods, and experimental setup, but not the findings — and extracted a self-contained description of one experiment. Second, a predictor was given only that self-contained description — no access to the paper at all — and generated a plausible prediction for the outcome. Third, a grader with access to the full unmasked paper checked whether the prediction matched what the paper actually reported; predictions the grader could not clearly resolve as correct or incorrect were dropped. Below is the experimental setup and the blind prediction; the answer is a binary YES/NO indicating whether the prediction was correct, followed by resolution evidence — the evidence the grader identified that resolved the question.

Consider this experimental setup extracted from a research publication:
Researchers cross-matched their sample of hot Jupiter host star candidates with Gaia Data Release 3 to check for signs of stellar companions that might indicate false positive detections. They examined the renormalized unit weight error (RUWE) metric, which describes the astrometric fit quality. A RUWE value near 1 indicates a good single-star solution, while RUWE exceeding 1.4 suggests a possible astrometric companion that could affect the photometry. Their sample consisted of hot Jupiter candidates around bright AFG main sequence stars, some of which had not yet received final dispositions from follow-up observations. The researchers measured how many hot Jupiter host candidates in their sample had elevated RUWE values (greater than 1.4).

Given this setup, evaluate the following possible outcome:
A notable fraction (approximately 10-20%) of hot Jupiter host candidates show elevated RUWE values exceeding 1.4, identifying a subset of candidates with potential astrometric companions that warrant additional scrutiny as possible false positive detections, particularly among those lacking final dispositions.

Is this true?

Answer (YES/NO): NO